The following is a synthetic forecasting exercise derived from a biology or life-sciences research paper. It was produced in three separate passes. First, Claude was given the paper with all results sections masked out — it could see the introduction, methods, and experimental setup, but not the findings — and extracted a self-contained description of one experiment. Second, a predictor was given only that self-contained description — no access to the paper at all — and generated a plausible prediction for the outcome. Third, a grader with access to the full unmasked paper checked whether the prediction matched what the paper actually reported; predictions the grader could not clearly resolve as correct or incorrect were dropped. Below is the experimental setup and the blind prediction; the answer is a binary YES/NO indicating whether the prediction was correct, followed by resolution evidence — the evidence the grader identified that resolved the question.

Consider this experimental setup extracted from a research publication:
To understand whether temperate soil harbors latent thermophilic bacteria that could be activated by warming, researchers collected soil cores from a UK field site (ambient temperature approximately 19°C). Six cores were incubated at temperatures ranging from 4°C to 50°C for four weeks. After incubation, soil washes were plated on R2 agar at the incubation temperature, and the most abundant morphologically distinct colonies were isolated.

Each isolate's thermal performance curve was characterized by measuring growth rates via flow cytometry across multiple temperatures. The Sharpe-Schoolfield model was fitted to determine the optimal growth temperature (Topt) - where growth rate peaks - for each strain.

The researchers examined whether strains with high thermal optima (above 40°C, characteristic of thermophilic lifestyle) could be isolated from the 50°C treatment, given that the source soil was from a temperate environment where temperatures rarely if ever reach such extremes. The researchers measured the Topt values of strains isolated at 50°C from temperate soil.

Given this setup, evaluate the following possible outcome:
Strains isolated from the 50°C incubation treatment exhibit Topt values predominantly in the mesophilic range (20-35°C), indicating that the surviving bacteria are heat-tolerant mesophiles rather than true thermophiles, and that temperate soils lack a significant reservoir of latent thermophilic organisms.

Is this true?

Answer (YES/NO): NO